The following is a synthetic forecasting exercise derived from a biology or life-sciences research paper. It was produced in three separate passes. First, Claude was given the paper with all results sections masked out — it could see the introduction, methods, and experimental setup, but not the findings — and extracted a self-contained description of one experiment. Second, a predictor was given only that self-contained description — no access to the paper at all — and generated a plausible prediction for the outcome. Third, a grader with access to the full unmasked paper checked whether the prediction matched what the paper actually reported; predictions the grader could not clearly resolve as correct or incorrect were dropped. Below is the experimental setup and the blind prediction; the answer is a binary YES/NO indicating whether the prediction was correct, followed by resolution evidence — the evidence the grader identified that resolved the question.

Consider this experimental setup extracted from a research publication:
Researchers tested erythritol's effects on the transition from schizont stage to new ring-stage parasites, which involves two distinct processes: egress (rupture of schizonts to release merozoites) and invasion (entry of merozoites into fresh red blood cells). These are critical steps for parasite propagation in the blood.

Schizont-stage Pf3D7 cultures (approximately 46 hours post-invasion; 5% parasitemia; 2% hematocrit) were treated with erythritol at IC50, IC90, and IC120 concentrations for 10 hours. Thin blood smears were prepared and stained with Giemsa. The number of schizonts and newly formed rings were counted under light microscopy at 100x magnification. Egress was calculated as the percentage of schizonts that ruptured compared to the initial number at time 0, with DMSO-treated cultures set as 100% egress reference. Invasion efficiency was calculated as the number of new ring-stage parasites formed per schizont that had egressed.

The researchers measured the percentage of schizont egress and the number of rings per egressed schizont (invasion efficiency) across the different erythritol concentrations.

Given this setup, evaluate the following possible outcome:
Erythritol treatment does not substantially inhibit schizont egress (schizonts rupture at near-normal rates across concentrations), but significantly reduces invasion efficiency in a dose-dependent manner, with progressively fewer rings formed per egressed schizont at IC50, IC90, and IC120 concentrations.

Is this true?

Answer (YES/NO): NO